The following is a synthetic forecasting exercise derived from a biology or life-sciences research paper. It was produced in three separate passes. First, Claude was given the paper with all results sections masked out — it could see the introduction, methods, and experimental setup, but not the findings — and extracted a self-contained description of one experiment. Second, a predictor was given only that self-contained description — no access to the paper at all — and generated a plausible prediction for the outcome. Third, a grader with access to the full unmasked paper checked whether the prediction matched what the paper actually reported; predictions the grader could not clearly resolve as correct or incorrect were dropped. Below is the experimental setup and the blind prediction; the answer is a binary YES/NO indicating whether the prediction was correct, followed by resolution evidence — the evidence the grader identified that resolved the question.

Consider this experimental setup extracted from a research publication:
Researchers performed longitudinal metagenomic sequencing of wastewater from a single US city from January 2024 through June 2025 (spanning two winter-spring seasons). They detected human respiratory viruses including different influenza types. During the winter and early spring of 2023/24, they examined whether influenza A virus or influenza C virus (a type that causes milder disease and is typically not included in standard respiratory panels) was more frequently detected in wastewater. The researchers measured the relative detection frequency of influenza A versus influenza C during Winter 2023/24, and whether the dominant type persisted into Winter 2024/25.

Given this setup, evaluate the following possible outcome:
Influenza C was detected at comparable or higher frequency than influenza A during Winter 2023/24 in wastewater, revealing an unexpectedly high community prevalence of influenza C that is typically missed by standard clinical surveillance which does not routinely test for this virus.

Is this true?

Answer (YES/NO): YES